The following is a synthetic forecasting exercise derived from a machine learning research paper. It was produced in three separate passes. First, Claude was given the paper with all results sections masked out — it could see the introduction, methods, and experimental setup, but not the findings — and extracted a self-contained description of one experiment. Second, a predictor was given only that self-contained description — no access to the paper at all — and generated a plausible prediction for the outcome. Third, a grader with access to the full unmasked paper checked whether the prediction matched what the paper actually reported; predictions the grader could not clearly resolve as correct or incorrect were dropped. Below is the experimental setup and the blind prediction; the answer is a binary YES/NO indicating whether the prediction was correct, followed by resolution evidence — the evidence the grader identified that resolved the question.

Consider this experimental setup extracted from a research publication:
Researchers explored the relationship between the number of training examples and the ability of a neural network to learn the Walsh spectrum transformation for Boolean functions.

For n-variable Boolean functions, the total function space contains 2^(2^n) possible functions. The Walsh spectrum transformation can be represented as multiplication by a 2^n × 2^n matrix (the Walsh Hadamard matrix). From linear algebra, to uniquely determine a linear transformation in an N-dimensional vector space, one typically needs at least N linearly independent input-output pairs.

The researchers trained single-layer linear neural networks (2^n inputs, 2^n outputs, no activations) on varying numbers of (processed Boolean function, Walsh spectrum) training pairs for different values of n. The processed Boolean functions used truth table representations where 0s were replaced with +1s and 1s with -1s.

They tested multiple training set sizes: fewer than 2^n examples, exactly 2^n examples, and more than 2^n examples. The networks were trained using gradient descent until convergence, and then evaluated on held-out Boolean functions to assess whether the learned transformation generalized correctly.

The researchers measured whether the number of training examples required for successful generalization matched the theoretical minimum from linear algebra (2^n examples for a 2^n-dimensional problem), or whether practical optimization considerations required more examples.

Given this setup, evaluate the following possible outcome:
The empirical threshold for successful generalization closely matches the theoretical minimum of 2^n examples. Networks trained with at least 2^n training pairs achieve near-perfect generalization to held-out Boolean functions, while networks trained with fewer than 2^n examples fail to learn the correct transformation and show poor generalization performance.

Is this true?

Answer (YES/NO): YES